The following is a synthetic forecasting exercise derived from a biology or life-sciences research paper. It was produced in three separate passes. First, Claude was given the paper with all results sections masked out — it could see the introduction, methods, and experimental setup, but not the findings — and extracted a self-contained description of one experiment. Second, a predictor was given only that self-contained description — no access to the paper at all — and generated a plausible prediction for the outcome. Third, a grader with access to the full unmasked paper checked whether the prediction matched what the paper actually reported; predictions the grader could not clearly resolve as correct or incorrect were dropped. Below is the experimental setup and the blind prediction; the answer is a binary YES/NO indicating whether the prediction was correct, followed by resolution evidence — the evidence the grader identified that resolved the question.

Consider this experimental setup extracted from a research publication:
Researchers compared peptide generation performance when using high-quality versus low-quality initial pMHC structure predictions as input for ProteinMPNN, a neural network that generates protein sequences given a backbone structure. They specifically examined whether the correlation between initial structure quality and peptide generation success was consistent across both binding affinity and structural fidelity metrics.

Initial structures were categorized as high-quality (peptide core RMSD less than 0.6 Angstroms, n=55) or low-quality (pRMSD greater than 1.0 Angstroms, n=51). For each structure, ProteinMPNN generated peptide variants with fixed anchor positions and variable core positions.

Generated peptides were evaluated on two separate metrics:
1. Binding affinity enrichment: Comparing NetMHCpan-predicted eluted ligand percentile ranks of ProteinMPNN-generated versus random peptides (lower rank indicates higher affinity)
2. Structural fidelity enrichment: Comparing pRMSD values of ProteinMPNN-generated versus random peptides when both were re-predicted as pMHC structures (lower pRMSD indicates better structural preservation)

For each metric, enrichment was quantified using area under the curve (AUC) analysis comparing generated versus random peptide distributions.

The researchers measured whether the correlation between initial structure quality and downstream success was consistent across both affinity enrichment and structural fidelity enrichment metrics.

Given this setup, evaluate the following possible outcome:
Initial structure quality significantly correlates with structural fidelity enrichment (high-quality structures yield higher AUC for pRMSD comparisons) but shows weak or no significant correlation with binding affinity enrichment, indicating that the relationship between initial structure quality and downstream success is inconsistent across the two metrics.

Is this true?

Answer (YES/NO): NO